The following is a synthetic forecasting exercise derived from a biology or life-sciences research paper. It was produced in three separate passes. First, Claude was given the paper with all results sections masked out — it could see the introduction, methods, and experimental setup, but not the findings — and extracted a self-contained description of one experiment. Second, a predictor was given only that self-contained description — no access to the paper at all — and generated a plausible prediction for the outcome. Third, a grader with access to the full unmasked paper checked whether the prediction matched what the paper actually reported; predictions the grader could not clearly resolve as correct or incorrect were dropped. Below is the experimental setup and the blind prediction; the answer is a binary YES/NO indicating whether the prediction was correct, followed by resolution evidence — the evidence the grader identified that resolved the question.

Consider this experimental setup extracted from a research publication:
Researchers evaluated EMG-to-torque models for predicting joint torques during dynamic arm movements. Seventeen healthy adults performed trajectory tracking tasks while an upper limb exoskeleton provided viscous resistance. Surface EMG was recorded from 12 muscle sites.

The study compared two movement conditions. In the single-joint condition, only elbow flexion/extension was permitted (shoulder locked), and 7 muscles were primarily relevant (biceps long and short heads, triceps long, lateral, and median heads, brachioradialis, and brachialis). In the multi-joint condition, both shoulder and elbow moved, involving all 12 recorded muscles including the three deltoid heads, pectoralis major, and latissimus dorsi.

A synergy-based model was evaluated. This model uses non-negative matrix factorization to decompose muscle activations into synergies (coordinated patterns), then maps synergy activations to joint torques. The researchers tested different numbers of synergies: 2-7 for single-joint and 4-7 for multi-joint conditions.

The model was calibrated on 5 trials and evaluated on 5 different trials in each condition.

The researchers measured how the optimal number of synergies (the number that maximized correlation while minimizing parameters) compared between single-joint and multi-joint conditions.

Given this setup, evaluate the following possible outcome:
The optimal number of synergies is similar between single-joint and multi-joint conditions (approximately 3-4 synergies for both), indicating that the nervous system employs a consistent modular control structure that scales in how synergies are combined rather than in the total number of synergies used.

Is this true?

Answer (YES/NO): NO